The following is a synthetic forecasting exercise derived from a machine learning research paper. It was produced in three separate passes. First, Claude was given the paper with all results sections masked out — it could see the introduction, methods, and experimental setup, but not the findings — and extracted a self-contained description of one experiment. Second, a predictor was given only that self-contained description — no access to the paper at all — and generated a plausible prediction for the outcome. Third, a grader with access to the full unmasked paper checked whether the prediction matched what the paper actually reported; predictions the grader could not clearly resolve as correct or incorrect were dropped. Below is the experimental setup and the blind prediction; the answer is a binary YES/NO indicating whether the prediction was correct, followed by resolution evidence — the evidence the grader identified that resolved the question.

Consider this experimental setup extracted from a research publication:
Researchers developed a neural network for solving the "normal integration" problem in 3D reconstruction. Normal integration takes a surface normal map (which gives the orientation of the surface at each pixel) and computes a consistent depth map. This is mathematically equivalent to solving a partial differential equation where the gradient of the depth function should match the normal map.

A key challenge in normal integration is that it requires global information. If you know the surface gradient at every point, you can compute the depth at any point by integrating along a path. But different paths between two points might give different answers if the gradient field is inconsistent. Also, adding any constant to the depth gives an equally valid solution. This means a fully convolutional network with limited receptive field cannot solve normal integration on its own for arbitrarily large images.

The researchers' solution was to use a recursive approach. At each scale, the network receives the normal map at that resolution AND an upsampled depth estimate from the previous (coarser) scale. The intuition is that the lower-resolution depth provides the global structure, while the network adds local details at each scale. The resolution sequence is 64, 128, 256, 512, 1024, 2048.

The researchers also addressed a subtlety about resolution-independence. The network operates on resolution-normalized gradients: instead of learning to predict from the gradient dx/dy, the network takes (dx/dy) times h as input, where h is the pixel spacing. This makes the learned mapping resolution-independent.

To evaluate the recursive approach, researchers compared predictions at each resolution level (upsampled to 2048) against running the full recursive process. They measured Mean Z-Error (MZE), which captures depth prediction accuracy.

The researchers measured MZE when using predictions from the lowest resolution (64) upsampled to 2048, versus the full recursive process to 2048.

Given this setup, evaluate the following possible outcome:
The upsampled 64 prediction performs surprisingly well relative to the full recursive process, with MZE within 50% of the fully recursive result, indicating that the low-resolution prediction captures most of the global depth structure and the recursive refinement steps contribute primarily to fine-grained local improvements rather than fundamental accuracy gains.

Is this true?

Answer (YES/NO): NO